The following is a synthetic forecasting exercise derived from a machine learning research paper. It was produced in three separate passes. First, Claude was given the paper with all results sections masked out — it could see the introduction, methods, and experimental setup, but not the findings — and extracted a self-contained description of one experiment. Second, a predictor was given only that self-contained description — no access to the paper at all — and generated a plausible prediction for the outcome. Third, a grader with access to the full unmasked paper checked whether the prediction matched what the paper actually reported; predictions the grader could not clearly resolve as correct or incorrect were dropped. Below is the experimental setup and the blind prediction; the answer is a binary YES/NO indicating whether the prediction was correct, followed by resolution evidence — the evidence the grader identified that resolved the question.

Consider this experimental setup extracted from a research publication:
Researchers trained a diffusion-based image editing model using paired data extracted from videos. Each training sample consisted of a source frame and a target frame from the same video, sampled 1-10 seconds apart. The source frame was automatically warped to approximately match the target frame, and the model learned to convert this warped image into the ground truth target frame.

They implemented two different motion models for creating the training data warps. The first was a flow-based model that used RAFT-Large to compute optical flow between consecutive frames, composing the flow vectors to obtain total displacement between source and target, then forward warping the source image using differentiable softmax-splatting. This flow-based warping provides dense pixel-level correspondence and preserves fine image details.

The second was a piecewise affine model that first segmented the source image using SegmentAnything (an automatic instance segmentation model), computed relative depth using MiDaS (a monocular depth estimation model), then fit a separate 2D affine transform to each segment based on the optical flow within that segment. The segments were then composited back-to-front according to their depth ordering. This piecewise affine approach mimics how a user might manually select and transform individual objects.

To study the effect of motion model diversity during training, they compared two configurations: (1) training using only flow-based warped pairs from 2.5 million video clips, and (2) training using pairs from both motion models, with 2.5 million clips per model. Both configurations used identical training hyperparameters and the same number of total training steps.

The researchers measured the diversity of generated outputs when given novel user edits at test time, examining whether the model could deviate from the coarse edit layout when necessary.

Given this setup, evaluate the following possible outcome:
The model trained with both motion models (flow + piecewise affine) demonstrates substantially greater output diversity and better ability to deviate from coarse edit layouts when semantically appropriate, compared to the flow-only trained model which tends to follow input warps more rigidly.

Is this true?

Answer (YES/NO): YES